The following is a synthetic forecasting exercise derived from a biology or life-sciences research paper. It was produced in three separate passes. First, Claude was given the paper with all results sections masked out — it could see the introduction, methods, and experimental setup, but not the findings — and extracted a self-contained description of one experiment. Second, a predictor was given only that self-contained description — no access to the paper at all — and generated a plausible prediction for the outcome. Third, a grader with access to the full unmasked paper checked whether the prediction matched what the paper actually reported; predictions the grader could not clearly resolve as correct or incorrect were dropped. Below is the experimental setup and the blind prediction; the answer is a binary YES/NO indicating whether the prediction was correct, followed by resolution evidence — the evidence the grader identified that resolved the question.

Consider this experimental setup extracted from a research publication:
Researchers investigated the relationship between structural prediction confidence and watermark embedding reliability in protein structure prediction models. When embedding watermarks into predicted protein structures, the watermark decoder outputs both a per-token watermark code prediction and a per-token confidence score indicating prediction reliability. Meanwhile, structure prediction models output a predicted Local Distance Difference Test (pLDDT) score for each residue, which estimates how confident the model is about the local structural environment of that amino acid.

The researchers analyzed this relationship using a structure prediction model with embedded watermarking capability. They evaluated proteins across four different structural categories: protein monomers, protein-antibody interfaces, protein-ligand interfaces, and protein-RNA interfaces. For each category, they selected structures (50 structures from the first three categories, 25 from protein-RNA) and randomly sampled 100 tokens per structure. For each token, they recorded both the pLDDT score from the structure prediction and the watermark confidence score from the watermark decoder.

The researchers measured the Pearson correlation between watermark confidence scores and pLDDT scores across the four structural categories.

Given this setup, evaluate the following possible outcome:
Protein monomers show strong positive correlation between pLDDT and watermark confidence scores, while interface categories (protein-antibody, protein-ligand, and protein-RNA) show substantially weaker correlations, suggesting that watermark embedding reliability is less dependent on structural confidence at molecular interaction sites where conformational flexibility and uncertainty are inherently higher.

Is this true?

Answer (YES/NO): NO